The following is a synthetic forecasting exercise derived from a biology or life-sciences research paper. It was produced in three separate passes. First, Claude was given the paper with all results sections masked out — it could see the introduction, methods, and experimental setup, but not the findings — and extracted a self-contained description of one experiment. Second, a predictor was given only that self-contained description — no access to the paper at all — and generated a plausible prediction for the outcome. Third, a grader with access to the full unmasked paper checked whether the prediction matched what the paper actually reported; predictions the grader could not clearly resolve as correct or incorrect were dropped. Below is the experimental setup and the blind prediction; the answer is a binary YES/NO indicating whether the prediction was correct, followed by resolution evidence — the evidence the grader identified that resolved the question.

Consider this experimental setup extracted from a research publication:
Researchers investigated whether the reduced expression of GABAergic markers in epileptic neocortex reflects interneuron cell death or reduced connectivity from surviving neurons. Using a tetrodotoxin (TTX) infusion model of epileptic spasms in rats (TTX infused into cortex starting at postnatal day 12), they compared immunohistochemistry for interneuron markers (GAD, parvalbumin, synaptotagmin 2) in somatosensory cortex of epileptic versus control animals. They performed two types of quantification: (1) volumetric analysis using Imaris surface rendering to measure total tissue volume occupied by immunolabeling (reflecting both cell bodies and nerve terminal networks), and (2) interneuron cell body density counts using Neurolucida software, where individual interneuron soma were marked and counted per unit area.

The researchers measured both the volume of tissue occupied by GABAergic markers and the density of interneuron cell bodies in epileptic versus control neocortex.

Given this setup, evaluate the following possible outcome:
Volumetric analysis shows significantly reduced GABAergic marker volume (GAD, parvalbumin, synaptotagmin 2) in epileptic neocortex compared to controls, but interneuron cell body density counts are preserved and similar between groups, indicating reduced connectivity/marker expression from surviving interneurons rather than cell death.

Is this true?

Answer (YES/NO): YES